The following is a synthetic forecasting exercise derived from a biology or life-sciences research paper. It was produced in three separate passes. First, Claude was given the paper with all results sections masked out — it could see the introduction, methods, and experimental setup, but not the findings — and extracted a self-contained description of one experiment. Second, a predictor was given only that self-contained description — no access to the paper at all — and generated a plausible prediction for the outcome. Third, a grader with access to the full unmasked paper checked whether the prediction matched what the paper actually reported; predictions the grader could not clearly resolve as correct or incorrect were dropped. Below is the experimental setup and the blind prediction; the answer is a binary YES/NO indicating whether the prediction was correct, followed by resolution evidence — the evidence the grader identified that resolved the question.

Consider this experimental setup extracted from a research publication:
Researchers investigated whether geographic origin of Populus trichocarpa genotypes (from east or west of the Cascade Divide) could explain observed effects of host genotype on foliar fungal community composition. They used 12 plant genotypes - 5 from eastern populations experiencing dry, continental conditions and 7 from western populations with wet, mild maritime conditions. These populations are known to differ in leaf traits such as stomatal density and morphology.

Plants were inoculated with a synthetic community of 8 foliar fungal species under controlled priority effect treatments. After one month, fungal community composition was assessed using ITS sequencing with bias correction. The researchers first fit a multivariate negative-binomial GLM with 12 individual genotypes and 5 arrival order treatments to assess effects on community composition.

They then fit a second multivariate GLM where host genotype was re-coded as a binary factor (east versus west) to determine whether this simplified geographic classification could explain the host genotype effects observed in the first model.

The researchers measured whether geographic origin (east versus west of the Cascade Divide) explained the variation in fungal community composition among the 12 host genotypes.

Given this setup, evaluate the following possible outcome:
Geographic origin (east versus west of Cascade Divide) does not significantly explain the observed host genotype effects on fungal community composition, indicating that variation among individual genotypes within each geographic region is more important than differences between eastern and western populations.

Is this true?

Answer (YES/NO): NO